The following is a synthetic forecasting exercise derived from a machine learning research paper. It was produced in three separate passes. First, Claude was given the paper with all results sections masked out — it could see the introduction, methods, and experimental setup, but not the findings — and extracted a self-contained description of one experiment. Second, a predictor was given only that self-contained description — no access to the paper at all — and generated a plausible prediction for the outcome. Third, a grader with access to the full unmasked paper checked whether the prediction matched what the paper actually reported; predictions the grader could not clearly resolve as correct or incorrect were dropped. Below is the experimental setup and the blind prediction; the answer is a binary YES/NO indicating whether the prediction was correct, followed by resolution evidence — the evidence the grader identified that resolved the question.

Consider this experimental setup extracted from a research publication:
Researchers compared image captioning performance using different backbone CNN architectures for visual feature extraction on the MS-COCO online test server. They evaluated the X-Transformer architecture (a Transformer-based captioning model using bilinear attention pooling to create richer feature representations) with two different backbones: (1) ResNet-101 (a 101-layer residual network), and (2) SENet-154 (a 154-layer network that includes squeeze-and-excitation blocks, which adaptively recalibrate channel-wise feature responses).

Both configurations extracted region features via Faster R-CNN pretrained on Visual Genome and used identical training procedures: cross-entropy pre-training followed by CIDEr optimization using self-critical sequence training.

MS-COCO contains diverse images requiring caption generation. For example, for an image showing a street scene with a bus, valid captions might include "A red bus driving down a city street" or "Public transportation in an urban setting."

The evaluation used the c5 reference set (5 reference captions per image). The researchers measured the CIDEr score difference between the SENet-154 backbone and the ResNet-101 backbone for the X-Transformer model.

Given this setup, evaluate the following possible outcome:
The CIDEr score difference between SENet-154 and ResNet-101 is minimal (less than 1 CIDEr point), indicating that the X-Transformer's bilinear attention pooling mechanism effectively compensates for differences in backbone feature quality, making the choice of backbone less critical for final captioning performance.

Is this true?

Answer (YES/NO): NO